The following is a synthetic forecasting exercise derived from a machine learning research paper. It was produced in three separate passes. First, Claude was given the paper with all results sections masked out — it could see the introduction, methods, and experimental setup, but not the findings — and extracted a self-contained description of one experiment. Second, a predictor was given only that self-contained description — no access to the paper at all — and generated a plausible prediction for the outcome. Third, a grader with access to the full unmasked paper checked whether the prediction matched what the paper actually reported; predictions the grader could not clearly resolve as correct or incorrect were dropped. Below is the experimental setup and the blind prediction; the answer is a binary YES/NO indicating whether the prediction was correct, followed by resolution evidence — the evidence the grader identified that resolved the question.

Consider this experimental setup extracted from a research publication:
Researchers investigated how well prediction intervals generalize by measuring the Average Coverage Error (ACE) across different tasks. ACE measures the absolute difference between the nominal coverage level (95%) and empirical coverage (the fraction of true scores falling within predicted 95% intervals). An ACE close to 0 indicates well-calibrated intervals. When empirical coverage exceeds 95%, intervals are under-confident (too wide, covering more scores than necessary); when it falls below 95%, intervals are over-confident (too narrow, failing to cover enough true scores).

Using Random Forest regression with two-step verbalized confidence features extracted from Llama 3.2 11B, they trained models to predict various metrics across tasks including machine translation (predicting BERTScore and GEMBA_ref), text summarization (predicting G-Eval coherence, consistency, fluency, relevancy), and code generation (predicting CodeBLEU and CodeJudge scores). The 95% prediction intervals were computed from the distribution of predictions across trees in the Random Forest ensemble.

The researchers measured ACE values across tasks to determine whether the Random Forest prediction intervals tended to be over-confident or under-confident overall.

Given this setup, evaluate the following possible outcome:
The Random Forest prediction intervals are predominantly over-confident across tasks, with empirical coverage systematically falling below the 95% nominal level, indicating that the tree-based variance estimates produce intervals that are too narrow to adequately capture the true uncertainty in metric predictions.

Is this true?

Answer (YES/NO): YES